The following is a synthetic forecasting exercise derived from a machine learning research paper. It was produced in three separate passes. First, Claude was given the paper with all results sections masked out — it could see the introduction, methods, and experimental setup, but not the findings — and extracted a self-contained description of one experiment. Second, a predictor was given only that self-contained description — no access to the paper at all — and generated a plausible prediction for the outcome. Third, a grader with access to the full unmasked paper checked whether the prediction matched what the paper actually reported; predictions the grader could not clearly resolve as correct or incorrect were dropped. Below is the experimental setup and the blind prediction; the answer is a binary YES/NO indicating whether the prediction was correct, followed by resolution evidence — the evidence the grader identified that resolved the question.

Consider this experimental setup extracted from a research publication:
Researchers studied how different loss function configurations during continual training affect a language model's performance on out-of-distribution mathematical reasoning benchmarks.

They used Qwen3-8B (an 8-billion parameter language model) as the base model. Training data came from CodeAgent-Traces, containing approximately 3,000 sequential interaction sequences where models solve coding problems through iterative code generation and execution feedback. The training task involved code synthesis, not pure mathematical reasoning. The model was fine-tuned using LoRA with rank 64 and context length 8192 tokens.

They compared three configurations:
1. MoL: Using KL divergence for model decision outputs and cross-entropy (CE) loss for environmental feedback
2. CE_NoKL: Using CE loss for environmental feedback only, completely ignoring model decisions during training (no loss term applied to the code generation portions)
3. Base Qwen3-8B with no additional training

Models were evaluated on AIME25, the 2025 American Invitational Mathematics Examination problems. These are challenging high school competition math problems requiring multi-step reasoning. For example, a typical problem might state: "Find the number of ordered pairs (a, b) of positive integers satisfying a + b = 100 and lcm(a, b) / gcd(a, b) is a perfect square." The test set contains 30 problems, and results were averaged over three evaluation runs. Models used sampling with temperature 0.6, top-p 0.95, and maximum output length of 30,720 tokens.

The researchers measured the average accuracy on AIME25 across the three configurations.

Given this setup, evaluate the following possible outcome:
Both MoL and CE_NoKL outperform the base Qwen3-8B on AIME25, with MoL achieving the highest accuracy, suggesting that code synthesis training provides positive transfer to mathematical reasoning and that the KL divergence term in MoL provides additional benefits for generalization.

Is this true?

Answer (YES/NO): NO